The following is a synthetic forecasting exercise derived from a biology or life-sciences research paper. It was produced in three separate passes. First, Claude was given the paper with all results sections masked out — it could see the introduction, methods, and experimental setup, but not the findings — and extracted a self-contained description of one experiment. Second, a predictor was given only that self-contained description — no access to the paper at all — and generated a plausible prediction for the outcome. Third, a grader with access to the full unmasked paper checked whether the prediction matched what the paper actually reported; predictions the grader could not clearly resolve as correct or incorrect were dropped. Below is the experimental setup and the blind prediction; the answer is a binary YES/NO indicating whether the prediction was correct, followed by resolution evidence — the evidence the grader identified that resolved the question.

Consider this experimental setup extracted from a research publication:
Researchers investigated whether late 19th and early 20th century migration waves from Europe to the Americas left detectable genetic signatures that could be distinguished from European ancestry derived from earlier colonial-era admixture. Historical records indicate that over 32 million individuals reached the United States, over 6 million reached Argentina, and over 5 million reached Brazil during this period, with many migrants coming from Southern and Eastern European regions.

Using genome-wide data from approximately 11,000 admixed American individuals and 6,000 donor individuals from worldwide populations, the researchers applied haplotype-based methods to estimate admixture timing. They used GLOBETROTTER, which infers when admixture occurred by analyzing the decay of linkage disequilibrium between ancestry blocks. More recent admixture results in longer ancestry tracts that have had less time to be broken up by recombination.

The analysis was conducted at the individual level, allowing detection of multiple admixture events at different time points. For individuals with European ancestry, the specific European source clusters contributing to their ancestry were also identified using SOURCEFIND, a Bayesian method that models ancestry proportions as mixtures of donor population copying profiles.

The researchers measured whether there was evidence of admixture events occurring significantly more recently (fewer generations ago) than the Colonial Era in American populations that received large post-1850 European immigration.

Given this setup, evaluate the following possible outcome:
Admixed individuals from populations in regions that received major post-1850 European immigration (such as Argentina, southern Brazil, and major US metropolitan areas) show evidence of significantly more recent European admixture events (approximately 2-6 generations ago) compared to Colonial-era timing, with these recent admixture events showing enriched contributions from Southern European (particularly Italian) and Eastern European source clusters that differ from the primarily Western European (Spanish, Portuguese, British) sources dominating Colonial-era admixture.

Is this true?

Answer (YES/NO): NO